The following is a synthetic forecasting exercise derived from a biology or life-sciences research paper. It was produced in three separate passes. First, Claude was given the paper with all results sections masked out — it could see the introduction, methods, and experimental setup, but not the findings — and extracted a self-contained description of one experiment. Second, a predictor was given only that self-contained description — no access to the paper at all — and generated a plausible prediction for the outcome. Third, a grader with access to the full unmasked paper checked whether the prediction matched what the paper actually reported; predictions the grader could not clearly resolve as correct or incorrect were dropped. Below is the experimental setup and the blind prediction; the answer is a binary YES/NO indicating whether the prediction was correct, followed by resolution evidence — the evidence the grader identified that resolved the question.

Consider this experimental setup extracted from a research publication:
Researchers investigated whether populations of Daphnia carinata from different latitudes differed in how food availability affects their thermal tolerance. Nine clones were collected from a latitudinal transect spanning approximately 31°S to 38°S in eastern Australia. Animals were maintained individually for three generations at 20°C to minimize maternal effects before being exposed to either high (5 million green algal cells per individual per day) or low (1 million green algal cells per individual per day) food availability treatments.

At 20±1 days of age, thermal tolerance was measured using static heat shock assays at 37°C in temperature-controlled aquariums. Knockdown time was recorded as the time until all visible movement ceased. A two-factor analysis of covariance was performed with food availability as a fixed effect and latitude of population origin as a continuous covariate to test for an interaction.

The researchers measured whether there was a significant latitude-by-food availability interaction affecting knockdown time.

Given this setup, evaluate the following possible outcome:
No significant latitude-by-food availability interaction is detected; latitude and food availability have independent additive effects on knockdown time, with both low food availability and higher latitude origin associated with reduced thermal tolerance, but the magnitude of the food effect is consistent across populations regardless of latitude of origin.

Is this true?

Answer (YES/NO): NO